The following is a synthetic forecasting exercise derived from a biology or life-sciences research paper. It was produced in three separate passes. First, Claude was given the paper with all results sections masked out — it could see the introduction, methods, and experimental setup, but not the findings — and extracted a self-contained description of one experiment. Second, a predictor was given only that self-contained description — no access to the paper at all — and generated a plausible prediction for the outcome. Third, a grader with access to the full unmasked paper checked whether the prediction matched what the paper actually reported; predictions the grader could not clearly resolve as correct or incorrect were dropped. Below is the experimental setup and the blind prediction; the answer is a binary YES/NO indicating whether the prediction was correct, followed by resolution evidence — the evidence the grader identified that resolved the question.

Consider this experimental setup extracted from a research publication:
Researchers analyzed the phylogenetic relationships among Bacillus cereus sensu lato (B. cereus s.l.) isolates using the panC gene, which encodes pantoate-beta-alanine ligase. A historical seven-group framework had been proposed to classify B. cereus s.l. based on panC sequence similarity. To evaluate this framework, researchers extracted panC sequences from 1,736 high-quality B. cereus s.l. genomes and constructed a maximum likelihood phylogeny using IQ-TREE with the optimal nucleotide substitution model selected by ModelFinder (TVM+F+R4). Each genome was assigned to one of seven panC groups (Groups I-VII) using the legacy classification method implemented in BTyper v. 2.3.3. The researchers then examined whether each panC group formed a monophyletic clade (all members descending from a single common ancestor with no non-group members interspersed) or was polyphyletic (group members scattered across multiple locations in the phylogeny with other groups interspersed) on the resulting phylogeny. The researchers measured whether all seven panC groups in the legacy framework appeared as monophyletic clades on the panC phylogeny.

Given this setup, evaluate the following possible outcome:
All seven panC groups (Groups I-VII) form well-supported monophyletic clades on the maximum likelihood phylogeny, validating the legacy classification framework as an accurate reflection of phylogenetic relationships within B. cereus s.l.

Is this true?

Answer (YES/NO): NO